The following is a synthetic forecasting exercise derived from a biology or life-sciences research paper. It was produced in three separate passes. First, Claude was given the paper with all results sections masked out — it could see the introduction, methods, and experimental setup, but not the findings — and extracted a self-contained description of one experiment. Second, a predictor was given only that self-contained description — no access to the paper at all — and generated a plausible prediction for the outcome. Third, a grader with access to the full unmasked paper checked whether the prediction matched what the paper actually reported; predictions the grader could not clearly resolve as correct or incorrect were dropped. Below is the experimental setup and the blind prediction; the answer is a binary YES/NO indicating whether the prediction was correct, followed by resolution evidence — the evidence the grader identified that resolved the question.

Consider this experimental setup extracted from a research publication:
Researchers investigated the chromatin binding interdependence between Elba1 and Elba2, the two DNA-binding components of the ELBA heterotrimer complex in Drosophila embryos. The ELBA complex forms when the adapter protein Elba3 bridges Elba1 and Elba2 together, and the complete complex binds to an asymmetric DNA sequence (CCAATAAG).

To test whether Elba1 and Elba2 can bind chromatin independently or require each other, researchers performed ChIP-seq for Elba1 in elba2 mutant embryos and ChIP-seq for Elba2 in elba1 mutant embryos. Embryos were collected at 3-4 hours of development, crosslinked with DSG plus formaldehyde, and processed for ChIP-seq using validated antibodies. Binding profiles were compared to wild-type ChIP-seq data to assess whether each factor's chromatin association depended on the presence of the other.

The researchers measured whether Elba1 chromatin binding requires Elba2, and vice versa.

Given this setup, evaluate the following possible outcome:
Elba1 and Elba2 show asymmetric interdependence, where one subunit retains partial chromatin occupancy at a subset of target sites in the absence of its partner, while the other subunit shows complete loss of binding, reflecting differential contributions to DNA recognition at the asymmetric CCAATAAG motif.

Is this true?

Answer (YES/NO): NO